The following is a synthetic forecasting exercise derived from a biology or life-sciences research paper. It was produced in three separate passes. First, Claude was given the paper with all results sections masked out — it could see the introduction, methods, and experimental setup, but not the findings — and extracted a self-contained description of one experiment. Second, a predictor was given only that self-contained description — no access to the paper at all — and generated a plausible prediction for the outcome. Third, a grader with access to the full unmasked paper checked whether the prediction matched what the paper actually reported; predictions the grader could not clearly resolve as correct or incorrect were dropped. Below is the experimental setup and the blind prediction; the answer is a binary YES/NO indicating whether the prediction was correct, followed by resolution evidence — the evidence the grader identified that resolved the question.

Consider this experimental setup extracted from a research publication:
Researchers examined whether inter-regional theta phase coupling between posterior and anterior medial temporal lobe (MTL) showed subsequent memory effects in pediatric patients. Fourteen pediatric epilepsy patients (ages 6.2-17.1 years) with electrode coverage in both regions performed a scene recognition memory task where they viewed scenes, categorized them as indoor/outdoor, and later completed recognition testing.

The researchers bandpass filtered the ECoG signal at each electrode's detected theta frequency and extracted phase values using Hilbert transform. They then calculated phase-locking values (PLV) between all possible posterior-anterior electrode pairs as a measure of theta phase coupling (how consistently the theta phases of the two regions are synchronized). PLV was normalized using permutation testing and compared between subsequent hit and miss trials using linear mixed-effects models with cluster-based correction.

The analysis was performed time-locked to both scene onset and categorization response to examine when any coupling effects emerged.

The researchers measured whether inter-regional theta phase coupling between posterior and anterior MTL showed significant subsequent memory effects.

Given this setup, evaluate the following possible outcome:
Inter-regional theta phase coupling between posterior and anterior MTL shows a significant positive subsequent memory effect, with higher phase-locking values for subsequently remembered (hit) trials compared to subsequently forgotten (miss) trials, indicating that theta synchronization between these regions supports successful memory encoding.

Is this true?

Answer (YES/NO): YES